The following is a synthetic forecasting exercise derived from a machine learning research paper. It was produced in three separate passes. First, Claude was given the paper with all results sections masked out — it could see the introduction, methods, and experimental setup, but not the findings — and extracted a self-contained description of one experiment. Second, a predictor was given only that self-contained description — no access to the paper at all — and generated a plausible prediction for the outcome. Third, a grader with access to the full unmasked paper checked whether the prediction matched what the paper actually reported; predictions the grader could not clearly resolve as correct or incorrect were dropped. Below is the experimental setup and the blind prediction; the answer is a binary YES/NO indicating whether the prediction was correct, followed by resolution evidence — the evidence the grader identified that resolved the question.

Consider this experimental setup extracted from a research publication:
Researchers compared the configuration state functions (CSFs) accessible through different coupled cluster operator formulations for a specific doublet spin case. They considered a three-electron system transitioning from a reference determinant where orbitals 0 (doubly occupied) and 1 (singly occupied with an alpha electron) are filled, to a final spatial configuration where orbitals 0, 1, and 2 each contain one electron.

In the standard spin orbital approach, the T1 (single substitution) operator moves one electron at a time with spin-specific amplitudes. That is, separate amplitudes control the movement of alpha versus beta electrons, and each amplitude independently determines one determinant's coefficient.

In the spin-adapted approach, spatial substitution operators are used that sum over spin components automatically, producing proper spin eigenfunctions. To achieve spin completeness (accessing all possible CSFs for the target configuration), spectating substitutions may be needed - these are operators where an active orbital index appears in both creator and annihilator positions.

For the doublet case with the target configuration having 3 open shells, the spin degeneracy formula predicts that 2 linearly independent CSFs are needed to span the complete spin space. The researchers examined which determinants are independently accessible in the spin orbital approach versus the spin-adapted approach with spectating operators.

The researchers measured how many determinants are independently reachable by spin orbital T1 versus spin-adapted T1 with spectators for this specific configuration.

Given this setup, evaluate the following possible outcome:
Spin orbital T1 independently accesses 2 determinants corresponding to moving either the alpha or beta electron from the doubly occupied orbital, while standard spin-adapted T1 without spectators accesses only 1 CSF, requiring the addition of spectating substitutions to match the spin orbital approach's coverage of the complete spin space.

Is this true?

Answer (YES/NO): NO